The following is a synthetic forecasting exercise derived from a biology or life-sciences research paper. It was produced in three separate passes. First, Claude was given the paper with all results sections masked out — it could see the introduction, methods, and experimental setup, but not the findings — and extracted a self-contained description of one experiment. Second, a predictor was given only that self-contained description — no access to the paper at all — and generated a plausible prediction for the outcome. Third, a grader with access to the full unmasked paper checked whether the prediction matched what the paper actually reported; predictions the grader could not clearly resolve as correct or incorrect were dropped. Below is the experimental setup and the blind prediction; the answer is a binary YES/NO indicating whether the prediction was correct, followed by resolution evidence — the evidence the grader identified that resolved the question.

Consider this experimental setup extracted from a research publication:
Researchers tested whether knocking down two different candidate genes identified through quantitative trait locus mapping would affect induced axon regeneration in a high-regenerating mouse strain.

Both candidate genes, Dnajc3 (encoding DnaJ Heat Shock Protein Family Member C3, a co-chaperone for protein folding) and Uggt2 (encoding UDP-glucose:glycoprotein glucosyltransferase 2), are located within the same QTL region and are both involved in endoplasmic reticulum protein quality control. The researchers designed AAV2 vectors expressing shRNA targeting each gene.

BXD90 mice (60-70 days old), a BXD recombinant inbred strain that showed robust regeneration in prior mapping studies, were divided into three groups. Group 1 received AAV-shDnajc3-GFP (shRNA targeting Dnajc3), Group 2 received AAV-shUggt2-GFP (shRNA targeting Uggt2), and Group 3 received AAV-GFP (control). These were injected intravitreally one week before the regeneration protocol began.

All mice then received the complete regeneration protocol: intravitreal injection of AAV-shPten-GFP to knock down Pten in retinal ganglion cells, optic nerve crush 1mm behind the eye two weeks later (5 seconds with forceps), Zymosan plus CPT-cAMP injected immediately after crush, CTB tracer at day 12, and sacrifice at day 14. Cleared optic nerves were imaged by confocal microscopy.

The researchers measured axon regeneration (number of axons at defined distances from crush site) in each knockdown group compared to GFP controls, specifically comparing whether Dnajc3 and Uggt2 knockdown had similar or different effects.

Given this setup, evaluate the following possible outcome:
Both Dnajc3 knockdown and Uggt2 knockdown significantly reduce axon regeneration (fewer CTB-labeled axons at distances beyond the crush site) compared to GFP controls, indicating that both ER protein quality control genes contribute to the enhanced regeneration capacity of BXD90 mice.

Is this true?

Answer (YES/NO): NO